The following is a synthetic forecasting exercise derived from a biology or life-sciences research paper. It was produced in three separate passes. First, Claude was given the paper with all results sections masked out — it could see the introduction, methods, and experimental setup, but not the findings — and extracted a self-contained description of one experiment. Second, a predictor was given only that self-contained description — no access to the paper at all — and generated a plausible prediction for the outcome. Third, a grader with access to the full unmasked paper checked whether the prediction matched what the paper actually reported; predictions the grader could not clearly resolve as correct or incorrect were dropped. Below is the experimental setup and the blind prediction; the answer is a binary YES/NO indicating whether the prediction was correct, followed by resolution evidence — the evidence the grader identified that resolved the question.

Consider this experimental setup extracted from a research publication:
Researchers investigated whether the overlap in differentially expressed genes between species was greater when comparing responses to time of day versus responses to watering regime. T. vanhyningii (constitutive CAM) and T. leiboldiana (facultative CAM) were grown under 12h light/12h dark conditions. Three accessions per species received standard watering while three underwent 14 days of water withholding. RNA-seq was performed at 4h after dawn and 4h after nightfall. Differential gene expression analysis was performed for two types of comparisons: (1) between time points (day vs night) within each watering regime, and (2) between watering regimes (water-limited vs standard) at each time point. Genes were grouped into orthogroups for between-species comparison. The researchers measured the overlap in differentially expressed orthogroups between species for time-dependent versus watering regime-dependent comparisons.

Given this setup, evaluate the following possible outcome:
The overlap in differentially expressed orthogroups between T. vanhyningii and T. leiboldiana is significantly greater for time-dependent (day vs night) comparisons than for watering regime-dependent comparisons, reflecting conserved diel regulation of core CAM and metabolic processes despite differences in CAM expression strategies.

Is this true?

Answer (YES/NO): YES